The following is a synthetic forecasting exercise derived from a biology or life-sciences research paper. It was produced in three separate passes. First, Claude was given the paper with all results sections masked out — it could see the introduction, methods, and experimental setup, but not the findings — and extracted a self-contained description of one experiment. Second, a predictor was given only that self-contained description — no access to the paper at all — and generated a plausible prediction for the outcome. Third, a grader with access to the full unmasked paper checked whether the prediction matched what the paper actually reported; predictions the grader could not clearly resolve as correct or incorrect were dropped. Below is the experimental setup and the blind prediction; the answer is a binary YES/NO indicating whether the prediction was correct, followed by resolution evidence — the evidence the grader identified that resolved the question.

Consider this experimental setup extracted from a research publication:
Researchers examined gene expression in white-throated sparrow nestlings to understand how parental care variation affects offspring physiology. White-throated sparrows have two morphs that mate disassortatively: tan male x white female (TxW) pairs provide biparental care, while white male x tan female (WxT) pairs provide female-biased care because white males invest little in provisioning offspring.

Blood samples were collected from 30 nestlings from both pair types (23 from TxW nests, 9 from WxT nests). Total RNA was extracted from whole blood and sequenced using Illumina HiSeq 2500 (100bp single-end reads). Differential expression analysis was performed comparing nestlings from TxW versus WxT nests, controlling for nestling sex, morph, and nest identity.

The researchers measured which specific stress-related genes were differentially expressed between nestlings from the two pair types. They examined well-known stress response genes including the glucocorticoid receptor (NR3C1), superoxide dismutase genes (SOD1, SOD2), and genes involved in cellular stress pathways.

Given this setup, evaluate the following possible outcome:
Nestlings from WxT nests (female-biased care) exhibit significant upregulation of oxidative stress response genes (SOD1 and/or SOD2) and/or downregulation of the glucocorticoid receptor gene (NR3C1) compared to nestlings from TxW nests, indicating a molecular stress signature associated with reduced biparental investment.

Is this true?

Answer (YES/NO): YES